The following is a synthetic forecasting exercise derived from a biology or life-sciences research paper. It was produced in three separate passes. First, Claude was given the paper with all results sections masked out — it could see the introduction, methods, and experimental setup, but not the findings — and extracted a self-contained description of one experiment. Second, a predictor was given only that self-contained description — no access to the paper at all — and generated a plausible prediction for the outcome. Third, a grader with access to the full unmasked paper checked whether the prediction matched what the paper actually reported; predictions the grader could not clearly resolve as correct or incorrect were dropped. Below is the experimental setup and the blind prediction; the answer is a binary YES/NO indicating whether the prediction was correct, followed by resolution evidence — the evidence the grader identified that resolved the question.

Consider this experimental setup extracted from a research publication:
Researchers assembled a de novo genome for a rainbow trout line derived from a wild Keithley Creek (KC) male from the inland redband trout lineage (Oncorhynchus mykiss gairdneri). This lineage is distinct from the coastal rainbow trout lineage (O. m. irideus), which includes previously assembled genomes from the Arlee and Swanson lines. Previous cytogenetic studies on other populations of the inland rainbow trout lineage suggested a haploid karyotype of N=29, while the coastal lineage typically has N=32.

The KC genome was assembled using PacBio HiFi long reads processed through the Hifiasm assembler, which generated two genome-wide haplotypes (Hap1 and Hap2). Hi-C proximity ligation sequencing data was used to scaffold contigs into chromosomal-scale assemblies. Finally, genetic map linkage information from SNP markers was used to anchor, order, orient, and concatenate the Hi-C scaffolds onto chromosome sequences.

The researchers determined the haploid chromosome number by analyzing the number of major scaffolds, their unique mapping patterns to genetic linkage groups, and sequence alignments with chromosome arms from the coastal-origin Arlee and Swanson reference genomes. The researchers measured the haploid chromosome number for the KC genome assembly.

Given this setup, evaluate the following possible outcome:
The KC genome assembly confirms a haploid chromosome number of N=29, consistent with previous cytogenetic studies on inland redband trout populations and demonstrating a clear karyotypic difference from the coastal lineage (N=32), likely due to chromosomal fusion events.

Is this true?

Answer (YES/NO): NO